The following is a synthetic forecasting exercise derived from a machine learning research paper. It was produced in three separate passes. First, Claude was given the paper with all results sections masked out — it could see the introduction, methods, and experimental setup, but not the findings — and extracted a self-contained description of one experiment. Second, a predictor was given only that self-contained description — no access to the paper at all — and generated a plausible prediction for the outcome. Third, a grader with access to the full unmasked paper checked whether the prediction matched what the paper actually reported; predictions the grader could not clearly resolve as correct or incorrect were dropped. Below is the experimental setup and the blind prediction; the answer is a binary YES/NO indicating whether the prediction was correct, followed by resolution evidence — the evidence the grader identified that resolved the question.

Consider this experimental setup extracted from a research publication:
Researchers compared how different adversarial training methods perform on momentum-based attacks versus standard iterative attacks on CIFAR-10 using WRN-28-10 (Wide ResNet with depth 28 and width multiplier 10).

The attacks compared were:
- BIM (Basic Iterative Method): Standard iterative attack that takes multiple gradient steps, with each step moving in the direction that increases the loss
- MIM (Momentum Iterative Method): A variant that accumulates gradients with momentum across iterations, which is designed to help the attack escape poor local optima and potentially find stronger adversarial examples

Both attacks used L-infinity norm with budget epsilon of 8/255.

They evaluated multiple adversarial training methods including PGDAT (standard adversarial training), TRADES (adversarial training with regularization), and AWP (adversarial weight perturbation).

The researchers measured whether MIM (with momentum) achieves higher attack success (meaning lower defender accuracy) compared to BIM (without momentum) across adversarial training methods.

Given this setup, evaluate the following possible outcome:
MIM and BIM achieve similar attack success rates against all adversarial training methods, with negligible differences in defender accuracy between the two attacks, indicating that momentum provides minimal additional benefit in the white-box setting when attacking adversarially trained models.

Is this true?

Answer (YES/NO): YES